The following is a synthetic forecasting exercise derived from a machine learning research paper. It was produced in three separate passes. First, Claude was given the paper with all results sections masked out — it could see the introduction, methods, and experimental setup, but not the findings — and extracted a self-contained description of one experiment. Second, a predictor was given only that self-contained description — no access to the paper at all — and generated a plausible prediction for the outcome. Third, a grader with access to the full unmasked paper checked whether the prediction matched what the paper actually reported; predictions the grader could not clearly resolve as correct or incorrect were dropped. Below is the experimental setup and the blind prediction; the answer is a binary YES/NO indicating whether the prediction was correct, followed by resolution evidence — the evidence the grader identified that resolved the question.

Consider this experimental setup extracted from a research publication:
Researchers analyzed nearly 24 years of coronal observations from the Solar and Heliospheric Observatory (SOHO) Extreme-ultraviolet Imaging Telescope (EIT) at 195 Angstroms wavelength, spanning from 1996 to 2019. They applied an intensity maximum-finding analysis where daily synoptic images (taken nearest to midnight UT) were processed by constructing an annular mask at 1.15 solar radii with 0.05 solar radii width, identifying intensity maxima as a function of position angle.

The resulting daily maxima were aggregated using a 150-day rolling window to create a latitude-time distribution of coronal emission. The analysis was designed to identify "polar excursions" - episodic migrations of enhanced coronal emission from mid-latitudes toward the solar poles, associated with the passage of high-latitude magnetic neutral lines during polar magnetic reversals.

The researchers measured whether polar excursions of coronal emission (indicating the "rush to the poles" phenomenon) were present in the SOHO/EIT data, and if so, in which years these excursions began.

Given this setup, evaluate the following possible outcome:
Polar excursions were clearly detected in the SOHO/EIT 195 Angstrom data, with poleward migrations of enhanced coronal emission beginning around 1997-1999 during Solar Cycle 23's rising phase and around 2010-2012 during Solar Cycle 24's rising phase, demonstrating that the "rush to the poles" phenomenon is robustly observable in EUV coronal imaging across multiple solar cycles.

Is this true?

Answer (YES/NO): YES